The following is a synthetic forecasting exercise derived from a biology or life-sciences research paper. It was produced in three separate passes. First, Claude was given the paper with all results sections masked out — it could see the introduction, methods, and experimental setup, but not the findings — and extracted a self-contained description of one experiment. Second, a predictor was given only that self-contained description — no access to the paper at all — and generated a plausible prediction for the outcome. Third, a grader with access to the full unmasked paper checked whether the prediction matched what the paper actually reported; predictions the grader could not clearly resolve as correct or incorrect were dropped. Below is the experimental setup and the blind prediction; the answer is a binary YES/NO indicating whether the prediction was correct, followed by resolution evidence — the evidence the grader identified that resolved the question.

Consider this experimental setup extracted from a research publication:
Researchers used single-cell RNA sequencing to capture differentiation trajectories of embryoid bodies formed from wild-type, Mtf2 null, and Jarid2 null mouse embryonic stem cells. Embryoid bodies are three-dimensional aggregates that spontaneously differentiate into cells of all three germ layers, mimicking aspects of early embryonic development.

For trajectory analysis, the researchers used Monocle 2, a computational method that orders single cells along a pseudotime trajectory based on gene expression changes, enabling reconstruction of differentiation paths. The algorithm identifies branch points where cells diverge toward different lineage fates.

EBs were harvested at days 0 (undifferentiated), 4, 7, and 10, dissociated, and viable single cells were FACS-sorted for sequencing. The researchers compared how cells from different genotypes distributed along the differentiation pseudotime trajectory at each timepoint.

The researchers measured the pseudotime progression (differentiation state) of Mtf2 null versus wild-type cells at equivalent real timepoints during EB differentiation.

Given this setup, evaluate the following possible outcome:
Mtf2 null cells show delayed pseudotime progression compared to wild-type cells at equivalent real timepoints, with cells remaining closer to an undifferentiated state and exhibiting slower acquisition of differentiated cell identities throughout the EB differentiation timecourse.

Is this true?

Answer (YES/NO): NO